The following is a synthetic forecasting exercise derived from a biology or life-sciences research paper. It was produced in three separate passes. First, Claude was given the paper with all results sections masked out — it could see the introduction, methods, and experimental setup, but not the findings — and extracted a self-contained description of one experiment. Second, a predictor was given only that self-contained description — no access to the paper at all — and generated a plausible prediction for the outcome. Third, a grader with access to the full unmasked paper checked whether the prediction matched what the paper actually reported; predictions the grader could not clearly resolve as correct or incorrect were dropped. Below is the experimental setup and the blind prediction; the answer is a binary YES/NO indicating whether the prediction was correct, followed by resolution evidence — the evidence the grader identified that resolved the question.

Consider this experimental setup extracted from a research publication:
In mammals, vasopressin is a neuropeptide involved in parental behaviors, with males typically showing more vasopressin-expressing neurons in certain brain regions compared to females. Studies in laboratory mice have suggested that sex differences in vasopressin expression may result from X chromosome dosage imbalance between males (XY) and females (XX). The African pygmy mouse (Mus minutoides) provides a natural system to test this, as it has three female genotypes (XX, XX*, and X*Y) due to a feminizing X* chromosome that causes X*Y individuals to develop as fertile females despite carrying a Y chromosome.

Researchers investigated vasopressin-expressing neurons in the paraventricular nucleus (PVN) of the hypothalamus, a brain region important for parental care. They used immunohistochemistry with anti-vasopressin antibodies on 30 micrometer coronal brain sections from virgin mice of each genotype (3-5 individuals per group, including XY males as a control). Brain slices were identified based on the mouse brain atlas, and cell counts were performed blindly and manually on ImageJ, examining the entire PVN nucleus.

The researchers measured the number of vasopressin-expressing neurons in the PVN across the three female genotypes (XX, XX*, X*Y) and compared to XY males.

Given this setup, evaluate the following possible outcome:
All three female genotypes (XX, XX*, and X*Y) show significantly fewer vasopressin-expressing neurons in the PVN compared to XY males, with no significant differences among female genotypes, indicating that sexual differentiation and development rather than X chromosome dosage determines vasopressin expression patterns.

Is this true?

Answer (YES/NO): NO